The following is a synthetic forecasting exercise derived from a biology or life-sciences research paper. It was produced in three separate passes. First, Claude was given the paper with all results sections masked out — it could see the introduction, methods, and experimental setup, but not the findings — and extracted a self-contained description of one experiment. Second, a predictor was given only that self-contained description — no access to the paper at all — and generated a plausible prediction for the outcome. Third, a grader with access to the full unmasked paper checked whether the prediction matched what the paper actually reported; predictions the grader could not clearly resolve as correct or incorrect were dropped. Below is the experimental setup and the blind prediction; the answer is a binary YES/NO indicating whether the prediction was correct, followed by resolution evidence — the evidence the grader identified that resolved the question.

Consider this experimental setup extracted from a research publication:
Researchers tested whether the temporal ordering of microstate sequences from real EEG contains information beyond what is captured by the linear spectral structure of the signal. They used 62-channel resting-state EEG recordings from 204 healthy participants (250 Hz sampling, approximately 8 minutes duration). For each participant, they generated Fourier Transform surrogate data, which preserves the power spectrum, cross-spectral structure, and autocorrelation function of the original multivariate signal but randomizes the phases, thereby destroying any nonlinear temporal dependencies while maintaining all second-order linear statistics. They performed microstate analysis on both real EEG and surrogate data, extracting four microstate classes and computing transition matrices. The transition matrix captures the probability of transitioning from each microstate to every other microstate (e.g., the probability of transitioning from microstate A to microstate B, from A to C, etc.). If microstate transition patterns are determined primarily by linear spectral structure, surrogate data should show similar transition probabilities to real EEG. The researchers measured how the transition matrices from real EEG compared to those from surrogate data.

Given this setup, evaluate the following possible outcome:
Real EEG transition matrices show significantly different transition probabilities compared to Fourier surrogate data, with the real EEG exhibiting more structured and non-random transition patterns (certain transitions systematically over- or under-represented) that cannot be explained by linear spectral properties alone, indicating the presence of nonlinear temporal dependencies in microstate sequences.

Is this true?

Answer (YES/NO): NO